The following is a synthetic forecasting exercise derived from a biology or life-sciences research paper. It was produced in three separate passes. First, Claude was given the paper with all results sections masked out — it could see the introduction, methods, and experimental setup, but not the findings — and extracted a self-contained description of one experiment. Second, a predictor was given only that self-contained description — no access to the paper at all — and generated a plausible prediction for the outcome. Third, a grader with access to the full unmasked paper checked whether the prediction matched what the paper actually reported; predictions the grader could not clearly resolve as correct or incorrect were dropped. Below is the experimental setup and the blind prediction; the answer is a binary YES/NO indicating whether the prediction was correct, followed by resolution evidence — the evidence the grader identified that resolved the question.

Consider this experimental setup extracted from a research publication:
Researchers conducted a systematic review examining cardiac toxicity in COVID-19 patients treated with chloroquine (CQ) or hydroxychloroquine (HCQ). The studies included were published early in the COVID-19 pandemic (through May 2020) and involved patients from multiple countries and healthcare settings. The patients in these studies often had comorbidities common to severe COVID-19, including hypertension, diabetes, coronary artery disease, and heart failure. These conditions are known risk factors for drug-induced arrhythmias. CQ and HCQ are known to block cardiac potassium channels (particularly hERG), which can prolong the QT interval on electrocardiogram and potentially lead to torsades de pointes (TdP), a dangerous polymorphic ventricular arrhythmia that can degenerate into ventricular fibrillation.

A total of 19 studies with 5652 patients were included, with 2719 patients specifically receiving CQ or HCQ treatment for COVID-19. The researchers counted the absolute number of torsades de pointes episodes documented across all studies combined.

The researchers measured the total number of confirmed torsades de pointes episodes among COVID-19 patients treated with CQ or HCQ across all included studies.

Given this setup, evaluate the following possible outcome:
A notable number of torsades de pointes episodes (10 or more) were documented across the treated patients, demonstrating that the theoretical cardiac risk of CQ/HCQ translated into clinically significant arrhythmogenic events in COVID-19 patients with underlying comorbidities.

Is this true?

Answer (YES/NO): NO